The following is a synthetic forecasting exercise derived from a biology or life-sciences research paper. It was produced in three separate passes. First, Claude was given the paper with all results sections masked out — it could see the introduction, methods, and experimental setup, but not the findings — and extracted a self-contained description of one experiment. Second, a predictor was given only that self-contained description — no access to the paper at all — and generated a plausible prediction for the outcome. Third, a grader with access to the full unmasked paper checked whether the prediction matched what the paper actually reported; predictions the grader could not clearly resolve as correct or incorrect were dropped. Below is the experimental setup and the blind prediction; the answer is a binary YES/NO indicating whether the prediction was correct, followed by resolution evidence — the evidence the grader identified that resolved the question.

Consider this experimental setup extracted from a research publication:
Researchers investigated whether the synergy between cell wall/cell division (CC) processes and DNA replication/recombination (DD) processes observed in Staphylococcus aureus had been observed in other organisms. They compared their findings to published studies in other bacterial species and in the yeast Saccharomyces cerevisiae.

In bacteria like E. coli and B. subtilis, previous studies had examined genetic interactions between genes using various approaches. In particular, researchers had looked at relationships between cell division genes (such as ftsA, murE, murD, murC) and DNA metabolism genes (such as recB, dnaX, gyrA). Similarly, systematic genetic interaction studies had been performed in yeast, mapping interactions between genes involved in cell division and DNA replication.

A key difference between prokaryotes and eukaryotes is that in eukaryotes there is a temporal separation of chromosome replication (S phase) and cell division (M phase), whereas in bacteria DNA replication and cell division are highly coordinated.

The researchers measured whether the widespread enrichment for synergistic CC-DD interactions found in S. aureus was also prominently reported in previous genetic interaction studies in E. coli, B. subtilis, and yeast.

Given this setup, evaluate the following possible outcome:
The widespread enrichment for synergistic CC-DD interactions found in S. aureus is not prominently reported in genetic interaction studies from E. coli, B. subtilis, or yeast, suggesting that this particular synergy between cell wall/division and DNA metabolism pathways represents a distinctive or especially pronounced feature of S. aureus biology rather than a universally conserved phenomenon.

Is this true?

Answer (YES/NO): NO